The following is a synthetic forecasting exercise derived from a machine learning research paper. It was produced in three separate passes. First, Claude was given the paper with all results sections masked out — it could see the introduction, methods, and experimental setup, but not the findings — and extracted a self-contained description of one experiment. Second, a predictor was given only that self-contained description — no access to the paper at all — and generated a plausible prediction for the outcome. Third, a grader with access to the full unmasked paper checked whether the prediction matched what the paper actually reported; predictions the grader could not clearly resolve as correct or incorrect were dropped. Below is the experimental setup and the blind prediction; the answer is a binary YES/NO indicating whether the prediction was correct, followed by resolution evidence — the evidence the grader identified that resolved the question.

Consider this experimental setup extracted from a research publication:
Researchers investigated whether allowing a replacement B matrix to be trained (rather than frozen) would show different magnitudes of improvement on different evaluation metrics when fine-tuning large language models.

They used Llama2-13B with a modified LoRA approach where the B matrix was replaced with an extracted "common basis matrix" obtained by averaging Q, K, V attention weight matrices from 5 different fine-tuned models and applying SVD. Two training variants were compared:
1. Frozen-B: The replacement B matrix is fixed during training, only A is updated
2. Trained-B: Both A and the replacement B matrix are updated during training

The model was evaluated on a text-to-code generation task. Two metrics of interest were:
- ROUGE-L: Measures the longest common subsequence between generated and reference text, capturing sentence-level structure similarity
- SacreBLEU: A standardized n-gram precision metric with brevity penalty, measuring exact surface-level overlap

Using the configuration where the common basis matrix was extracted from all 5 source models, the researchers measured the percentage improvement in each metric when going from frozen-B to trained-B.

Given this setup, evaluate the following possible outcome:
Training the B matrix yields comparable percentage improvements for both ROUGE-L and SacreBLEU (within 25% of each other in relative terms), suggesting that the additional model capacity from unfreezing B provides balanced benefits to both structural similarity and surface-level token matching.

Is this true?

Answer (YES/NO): NO